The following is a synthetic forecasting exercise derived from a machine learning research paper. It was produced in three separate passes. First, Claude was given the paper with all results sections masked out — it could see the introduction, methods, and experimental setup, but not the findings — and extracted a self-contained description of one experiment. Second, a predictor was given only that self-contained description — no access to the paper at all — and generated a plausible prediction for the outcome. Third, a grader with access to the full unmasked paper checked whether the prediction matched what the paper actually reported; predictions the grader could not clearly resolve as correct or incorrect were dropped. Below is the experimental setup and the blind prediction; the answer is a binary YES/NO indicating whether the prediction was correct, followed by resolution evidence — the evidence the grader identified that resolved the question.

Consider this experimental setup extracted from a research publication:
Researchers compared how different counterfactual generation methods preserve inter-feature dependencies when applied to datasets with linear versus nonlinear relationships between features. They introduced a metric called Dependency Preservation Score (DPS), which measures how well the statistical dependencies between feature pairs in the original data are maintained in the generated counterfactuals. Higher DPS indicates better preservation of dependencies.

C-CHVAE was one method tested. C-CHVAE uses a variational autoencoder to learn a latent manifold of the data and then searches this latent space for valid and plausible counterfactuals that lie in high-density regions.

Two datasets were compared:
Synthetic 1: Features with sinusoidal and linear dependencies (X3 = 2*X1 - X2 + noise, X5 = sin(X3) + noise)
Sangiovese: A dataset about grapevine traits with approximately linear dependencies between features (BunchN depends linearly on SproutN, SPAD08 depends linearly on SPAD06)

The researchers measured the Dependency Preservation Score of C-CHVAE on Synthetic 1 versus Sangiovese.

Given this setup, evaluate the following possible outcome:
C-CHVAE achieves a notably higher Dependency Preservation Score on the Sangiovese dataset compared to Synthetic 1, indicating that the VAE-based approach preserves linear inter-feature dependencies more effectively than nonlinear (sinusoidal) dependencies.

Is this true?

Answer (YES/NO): NO